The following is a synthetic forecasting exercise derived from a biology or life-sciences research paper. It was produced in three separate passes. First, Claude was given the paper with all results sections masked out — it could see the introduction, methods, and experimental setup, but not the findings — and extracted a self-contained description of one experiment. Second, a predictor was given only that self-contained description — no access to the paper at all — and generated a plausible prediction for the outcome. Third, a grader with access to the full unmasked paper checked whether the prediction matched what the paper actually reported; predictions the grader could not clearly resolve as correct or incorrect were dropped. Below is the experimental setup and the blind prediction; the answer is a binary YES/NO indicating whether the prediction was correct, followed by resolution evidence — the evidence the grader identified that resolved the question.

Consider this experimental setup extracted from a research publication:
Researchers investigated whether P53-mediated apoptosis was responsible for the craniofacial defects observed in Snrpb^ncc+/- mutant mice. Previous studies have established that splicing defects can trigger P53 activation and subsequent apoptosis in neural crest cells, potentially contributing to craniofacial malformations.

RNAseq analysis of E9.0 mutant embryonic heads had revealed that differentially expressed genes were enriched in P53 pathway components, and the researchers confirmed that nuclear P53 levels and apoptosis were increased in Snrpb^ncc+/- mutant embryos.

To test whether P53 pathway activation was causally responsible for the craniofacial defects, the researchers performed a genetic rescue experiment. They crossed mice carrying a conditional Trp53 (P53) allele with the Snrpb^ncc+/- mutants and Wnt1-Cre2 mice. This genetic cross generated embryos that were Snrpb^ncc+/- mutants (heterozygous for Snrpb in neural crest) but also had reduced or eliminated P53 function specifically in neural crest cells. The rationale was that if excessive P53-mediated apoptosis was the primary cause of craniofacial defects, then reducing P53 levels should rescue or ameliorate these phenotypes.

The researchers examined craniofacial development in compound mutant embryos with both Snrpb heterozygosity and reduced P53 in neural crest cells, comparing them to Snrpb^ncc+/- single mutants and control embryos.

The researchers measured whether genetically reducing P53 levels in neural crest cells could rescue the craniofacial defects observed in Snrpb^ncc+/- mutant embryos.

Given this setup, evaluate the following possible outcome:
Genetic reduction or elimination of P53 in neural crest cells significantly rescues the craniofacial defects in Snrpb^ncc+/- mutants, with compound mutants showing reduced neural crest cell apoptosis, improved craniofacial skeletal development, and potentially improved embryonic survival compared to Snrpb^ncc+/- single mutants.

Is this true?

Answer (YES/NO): NO